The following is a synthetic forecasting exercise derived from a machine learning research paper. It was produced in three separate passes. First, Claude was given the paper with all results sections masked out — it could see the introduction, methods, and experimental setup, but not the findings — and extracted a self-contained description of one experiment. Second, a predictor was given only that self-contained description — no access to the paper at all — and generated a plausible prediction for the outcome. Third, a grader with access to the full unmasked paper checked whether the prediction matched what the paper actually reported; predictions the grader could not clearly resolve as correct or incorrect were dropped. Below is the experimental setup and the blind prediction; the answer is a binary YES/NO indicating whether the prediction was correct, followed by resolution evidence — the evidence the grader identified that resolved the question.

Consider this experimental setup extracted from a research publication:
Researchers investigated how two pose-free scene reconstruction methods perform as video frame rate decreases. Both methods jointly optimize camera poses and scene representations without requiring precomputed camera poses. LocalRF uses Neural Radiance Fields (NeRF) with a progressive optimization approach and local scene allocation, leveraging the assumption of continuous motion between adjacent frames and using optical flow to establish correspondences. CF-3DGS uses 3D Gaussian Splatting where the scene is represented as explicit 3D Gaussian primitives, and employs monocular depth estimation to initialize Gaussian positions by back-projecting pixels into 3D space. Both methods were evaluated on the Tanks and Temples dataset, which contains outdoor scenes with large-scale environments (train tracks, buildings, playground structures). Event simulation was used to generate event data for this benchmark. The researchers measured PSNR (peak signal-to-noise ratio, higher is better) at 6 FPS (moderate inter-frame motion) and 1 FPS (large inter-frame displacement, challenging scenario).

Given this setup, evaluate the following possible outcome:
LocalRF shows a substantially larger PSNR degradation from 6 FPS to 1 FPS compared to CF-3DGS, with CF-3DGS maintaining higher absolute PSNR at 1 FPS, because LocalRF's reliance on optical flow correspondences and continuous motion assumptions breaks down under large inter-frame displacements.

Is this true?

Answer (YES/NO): NO